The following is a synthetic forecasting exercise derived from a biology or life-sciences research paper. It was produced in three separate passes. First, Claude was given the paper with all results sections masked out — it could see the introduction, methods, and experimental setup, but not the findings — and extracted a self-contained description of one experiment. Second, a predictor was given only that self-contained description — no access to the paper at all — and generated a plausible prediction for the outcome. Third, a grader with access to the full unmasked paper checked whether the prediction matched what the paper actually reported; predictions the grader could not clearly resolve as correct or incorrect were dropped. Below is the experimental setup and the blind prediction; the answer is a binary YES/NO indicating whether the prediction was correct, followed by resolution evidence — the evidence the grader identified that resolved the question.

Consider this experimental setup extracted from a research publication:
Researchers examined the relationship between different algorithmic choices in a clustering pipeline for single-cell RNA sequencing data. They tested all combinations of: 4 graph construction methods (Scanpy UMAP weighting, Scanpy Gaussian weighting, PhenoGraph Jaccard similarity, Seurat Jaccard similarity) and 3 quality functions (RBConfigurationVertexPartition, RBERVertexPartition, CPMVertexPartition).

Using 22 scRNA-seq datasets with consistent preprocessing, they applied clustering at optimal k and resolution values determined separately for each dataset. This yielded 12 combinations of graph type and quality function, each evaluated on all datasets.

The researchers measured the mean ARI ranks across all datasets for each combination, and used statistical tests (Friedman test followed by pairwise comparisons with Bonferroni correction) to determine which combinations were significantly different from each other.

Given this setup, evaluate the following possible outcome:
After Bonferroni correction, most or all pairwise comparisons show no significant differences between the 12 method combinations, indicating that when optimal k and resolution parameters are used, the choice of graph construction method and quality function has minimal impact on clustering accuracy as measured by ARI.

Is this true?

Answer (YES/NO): NO